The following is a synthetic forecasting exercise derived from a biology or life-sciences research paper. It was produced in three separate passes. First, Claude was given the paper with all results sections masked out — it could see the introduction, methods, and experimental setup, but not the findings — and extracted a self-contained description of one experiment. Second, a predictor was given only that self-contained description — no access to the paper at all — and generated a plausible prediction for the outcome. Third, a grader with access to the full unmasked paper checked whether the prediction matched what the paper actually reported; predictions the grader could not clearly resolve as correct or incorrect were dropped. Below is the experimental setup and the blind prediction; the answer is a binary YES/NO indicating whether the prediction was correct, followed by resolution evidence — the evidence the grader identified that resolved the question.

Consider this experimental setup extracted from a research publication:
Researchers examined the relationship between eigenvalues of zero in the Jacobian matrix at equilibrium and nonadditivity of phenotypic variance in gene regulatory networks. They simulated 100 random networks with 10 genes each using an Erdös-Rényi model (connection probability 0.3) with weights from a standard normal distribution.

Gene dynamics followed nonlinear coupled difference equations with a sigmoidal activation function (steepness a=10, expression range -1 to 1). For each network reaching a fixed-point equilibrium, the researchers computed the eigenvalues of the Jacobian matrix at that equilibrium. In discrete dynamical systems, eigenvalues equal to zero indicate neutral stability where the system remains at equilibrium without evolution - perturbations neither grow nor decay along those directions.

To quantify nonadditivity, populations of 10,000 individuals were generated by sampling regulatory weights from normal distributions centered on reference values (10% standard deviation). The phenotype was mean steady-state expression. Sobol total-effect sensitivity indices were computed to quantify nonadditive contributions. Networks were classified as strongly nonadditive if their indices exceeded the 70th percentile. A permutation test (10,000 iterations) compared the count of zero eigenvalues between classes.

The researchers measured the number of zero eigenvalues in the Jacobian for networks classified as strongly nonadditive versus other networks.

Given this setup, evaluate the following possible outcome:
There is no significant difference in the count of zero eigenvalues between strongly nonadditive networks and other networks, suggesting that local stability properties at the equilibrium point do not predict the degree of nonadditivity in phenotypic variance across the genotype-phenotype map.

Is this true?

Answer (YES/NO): NO